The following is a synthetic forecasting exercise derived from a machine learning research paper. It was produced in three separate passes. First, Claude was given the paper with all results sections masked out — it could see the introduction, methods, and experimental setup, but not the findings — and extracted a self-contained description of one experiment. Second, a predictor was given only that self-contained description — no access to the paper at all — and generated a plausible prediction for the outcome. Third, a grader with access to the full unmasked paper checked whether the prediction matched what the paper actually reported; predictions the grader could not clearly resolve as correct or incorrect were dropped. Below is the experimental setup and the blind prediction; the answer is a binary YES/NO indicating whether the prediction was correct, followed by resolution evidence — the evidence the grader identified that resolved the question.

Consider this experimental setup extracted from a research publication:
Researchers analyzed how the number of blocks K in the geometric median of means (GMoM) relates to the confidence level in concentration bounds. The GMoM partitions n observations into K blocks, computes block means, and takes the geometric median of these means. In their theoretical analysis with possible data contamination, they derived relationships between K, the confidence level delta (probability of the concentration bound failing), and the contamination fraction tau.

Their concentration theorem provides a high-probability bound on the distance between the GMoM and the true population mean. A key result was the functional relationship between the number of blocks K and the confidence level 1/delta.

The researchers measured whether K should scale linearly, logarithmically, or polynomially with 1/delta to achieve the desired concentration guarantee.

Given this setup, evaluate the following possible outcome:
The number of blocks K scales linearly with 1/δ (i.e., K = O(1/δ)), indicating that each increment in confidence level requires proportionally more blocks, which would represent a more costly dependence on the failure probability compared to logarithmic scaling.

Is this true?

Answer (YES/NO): NO